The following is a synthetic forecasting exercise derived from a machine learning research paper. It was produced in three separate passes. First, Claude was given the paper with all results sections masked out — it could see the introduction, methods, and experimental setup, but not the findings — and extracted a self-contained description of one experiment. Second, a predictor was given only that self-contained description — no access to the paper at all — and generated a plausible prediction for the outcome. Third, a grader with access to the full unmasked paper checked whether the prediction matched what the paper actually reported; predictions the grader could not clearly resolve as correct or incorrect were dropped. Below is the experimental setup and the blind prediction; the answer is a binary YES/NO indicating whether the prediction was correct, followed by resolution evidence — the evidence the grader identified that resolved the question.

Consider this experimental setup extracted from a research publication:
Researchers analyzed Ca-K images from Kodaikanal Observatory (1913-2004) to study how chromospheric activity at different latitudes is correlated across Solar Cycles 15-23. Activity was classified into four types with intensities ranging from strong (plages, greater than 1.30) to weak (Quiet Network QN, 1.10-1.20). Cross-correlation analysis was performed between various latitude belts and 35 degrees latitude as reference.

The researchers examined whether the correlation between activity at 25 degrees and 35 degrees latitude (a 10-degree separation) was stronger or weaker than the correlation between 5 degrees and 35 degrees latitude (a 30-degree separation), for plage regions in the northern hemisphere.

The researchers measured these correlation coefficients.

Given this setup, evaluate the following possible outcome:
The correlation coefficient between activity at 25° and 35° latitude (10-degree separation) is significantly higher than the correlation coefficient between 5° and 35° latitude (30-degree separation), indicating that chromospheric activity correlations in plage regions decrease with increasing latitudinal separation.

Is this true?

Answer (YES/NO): YES